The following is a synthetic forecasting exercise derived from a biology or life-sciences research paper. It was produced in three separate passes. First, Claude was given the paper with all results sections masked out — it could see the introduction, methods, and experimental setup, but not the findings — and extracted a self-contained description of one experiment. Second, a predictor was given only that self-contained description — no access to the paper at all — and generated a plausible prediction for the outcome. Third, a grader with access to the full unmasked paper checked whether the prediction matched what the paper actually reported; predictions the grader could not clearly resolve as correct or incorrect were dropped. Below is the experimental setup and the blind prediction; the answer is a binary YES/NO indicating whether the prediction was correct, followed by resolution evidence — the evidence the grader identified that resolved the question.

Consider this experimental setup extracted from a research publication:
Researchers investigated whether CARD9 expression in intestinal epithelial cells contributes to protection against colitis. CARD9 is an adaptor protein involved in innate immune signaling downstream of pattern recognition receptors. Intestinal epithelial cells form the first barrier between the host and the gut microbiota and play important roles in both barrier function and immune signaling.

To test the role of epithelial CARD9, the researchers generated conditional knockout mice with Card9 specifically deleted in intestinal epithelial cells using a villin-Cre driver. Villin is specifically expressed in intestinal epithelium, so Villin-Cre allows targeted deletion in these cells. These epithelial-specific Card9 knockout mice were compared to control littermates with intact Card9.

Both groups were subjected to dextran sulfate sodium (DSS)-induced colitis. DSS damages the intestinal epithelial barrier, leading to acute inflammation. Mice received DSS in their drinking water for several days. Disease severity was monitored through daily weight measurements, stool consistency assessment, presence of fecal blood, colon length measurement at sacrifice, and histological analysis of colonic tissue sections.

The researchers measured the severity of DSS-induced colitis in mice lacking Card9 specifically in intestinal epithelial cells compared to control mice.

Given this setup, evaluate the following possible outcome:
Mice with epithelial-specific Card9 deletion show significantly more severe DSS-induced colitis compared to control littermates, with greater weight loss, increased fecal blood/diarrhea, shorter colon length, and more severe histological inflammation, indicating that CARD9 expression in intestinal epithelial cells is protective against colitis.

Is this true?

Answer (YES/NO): NO